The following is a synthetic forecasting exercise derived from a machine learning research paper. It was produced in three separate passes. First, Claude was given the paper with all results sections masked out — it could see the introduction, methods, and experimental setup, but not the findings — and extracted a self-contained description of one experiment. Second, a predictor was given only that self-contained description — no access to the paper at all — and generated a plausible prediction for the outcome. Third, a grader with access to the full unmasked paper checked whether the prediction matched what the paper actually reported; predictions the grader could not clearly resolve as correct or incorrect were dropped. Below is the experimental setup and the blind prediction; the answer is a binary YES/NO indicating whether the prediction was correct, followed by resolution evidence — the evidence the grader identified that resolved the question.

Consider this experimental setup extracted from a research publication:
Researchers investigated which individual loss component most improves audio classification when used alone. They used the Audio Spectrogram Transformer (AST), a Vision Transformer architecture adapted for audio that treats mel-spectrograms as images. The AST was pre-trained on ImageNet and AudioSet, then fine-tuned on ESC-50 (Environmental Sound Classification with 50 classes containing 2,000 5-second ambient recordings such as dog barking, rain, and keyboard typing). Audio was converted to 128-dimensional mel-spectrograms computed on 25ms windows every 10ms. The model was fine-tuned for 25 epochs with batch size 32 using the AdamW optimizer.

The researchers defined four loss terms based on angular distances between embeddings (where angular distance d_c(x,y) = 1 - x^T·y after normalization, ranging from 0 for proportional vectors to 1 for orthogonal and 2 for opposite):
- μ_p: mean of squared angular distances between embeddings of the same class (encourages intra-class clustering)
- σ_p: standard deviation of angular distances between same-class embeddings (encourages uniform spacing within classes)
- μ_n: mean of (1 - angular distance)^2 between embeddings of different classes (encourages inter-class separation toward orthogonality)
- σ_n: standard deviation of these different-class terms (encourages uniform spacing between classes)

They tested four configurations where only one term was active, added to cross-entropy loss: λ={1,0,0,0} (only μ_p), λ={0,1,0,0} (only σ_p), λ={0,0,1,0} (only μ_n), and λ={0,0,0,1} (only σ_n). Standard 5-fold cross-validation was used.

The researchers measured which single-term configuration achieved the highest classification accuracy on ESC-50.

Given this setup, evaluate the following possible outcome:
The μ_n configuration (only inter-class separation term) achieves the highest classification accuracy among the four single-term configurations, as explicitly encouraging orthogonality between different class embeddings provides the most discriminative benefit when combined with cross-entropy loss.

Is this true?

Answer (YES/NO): NO